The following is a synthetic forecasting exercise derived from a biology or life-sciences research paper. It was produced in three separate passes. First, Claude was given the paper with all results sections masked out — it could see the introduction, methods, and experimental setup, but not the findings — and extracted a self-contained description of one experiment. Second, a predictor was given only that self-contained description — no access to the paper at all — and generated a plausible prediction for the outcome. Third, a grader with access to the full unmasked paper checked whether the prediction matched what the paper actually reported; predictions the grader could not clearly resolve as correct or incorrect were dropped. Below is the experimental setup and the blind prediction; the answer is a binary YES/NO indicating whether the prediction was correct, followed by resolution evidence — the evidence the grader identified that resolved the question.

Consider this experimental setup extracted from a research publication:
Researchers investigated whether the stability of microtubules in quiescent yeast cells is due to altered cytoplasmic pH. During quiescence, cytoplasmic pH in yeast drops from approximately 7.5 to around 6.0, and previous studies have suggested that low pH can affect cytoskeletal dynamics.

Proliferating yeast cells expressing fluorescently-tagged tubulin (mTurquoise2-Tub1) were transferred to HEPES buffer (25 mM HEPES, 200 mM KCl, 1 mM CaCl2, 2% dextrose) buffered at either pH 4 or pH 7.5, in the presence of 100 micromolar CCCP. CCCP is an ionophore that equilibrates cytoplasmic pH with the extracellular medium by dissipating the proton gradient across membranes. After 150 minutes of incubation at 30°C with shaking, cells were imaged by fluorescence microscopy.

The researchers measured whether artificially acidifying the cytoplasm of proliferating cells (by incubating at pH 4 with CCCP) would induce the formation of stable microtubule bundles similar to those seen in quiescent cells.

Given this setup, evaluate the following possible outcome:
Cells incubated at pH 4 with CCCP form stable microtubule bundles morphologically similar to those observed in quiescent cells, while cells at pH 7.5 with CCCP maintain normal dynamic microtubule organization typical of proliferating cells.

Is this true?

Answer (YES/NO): NO